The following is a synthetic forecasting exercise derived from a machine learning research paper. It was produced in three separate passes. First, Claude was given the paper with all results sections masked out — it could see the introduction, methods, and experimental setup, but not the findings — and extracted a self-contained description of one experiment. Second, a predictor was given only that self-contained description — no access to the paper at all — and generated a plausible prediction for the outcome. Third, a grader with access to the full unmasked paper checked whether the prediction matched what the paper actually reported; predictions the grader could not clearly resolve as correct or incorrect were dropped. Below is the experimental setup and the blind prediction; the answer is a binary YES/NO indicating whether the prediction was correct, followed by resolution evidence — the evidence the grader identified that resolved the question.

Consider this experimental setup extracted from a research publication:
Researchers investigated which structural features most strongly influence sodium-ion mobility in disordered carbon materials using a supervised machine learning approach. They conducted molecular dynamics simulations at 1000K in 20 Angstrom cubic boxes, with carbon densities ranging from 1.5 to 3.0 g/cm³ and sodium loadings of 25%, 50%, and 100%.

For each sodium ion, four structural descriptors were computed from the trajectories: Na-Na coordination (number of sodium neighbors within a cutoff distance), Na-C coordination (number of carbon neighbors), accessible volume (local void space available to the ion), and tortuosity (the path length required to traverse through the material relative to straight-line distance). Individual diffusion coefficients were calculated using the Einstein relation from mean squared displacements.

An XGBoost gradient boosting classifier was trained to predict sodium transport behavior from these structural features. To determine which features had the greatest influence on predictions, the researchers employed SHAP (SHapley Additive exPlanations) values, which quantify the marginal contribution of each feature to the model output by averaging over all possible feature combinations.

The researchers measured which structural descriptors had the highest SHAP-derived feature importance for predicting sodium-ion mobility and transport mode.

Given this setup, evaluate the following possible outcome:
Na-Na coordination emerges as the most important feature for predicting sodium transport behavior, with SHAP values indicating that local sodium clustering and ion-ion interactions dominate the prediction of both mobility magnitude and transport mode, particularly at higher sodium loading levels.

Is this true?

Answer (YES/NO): NO